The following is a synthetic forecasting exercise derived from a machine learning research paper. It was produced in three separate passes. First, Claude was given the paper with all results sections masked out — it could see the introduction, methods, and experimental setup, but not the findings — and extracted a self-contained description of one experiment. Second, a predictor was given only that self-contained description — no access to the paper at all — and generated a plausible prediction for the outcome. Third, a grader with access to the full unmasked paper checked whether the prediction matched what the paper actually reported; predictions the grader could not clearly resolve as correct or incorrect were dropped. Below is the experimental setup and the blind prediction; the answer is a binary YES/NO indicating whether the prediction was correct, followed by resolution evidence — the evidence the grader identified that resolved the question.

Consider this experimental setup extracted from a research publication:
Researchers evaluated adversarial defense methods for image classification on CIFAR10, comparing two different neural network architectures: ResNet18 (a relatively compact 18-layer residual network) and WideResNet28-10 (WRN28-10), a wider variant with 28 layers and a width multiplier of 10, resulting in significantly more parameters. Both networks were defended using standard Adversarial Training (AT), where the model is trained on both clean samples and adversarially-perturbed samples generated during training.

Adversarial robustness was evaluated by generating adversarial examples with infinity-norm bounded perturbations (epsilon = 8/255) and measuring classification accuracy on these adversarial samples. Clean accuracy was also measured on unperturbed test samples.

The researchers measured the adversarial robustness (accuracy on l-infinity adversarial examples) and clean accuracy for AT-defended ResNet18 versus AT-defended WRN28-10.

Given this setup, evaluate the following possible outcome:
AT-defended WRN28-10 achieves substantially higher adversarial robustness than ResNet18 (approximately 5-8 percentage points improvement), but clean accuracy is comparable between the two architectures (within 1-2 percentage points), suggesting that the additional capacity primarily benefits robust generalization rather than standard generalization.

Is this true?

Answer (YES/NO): NO